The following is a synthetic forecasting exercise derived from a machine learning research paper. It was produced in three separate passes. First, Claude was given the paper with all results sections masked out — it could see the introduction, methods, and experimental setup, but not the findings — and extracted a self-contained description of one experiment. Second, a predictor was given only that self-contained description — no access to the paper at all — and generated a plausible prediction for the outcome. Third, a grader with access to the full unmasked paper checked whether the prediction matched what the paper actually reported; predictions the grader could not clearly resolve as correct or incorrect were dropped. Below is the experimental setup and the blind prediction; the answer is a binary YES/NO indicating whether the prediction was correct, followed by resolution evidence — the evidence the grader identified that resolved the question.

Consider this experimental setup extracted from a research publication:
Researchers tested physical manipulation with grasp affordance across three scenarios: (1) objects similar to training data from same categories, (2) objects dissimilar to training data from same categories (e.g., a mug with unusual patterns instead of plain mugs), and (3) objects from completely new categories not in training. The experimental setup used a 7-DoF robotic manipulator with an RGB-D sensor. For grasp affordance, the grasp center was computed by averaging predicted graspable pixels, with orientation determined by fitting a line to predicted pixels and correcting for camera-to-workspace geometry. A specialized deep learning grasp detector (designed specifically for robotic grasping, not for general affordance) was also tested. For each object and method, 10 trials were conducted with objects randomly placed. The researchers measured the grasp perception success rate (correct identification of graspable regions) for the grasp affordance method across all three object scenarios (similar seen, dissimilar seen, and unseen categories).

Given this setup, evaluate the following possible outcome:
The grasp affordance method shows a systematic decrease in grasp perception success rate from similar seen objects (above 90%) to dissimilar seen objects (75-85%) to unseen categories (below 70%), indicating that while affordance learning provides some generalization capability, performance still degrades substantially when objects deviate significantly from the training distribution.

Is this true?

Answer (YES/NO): NO